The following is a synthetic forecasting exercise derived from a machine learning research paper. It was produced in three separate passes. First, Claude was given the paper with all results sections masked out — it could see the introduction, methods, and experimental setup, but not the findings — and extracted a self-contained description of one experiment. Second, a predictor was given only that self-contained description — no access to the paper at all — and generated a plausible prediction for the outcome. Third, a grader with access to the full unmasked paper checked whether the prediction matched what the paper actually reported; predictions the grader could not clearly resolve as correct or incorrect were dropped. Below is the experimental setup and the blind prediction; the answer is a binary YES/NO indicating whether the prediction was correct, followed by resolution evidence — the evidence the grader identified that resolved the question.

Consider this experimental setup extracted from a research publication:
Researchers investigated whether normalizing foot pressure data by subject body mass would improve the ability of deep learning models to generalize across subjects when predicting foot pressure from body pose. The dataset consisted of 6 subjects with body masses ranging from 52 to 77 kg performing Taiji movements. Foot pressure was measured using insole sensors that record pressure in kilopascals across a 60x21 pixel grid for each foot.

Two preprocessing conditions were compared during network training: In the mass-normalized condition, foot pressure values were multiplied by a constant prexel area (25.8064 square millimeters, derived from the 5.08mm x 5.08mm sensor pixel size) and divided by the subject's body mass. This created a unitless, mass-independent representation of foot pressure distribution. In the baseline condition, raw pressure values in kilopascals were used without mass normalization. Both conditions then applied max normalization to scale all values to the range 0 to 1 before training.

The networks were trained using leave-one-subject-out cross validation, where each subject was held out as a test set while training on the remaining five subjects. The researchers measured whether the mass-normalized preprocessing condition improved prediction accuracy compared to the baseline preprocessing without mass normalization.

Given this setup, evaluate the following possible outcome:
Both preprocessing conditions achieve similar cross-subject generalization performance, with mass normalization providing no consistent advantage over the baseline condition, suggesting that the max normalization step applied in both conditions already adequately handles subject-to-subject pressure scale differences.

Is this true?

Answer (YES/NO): YES